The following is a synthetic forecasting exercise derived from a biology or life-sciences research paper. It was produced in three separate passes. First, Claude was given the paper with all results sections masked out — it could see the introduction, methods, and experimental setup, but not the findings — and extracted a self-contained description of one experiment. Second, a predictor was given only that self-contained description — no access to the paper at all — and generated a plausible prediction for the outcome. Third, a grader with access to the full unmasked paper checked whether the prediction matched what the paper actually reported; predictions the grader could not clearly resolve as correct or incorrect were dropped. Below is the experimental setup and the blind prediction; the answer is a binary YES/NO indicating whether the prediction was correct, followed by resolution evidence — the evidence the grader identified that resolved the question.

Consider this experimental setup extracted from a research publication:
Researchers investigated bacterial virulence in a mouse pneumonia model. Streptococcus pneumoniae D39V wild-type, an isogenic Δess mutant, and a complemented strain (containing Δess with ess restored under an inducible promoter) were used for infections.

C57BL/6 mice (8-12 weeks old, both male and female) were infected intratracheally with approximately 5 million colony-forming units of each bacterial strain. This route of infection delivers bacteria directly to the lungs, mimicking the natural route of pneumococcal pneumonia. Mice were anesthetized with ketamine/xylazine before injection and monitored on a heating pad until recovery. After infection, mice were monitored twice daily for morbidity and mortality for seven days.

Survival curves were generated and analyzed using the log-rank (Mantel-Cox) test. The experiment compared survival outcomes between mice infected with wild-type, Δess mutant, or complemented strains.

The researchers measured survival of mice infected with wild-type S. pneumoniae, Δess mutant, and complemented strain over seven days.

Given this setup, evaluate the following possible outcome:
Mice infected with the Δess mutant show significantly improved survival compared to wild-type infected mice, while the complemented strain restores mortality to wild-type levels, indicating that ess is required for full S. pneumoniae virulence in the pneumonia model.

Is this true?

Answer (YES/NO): NO